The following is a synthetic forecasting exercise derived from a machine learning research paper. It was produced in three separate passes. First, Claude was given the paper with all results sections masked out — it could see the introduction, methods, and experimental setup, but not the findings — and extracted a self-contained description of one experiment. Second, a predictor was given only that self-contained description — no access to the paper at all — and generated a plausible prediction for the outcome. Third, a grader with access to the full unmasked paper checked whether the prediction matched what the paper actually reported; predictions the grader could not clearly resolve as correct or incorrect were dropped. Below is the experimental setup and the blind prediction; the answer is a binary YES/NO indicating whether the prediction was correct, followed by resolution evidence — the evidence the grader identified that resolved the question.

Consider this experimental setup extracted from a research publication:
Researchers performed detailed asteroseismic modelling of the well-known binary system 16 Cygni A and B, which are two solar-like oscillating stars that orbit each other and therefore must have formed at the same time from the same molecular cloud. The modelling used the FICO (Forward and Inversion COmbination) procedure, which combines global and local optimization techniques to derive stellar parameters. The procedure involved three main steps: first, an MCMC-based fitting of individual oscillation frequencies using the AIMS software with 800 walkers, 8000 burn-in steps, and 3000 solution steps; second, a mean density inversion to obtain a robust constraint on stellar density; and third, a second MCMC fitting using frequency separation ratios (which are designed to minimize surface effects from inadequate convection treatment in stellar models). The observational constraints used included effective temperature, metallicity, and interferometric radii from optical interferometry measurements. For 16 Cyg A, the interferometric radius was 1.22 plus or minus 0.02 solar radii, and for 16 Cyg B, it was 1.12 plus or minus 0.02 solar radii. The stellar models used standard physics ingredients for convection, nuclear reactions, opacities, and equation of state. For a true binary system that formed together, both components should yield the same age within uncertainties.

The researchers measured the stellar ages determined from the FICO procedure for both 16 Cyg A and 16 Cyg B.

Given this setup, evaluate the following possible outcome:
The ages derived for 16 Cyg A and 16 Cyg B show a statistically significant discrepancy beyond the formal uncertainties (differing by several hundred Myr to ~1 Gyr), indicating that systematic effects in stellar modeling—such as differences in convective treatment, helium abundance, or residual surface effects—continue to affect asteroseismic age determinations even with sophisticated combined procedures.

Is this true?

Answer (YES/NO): NO